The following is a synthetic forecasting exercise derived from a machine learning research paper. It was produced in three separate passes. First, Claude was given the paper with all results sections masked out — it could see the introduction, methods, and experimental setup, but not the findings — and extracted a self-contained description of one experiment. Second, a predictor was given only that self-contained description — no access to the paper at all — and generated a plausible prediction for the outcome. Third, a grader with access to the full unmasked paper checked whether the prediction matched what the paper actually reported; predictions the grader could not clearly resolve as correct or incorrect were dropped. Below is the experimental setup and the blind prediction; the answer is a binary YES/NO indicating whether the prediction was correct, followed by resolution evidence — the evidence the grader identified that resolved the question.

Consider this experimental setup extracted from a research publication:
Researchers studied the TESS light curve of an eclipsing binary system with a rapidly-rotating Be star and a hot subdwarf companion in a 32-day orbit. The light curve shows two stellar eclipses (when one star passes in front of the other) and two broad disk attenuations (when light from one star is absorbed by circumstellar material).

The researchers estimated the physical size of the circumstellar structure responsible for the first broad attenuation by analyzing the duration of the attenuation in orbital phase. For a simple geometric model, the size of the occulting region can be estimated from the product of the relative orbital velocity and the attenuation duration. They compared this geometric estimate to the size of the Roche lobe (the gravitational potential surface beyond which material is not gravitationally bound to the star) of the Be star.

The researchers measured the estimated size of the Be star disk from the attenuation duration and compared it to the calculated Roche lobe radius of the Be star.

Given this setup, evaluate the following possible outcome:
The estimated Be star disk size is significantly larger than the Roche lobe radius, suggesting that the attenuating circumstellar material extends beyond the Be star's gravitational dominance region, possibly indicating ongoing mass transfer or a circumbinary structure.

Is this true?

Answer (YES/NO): NO